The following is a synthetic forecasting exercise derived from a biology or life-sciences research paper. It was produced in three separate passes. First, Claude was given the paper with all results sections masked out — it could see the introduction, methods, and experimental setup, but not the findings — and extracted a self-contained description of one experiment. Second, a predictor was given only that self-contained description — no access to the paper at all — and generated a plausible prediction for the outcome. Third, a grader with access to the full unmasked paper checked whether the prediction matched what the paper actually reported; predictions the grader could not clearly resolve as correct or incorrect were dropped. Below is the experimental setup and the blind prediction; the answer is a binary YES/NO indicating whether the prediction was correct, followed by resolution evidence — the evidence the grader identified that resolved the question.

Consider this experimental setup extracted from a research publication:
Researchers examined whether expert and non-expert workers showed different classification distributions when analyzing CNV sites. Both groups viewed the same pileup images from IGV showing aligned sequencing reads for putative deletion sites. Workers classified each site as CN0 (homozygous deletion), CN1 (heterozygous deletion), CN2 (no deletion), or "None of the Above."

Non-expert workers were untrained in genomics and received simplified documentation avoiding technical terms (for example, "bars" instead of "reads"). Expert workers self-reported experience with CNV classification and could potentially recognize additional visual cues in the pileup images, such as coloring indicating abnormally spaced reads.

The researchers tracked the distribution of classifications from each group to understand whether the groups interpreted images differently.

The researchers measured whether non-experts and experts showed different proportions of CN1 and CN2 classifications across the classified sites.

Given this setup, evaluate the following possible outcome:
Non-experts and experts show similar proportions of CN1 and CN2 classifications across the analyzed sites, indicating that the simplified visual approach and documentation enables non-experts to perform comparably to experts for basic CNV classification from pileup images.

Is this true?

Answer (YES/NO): NO